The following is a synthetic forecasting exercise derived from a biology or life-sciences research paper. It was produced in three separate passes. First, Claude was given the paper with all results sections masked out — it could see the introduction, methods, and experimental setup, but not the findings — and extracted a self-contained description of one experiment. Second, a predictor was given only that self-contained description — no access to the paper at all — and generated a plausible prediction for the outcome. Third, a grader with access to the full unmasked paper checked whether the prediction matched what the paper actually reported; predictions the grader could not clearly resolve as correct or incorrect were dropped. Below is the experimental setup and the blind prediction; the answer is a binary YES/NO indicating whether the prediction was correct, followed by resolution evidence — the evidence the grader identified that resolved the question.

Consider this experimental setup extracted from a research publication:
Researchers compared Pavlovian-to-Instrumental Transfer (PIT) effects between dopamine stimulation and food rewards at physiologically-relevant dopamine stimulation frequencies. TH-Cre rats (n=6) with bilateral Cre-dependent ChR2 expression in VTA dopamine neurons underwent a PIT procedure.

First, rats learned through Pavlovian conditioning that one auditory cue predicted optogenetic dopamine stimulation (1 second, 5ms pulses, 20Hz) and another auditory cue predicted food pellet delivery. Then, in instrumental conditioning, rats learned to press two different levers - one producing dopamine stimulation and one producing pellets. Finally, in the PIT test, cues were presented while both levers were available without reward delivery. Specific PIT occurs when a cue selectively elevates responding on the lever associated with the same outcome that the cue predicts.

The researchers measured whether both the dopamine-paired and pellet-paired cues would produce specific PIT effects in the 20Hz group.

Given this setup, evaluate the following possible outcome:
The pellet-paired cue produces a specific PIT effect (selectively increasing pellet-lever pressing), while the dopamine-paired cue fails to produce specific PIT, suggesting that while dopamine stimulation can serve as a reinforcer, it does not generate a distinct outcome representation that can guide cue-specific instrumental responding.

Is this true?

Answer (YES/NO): YES